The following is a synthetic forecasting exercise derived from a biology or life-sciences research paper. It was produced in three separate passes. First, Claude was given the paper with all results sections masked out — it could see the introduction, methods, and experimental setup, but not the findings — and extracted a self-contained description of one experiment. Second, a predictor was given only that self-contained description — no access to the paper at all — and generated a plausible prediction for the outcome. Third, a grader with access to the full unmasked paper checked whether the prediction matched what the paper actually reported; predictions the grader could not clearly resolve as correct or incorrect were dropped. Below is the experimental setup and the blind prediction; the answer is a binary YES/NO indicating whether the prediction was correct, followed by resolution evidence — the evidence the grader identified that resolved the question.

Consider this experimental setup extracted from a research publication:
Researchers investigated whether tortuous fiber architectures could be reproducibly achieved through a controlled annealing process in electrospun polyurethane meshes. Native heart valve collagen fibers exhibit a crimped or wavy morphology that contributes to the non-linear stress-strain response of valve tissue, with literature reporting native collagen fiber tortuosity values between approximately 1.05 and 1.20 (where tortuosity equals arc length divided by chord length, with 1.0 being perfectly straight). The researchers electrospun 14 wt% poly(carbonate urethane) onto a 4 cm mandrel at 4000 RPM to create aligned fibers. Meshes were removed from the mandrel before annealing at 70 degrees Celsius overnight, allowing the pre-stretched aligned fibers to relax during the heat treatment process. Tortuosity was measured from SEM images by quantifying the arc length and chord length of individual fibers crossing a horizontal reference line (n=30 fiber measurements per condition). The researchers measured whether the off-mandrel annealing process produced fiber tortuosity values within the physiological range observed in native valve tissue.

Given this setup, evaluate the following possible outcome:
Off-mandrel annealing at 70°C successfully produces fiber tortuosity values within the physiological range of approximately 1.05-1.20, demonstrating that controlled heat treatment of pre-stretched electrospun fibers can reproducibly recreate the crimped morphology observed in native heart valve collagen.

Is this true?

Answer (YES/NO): YES